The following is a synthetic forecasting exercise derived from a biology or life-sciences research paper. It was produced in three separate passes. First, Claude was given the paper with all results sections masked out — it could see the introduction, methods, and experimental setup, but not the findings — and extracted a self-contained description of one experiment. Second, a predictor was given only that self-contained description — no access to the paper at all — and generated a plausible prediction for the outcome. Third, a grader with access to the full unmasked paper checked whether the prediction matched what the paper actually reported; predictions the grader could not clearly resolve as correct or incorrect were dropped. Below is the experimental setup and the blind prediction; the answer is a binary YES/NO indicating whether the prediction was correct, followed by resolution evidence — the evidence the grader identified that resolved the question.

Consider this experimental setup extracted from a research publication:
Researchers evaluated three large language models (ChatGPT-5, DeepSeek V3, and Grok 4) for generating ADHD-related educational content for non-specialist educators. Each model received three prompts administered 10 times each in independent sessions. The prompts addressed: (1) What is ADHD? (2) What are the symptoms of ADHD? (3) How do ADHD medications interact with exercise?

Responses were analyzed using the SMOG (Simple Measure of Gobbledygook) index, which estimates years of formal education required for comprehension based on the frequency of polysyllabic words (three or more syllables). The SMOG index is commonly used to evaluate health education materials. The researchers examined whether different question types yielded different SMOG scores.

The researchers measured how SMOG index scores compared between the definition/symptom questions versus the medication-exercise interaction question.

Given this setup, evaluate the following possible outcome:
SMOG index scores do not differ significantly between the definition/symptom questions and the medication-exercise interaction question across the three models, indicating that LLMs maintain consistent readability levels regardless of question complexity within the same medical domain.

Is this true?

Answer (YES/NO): NO